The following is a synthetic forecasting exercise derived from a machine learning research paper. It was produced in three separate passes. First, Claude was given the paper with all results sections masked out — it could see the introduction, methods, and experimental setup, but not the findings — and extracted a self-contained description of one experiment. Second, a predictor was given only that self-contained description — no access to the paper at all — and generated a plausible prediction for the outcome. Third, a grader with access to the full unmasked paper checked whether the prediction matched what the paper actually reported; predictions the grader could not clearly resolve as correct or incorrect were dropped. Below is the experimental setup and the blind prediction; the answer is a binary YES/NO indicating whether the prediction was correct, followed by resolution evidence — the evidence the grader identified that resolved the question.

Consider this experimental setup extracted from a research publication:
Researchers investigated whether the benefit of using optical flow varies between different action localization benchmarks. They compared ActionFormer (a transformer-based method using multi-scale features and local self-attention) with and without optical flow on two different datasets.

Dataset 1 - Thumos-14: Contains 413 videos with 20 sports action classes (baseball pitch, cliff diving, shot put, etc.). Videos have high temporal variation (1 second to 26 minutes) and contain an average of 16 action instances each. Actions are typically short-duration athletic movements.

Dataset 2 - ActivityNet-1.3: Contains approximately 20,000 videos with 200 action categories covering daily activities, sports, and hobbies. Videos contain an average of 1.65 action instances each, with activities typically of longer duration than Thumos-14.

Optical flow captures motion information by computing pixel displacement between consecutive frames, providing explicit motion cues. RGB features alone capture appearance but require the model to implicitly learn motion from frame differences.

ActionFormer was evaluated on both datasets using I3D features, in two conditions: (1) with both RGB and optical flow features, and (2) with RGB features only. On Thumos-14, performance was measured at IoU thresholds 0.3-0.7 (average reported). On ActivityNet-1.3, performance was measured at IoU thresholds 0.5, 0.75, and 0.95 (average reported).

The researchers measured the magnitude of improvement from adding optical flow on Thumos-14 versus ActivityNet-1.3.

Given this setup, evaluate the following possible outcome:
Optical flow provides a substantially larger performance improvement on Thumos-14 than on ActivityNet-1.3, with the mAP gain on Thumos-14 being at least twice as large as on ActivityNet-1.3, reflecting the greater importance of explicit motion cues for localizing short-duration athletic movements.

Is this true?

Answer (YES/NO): YES